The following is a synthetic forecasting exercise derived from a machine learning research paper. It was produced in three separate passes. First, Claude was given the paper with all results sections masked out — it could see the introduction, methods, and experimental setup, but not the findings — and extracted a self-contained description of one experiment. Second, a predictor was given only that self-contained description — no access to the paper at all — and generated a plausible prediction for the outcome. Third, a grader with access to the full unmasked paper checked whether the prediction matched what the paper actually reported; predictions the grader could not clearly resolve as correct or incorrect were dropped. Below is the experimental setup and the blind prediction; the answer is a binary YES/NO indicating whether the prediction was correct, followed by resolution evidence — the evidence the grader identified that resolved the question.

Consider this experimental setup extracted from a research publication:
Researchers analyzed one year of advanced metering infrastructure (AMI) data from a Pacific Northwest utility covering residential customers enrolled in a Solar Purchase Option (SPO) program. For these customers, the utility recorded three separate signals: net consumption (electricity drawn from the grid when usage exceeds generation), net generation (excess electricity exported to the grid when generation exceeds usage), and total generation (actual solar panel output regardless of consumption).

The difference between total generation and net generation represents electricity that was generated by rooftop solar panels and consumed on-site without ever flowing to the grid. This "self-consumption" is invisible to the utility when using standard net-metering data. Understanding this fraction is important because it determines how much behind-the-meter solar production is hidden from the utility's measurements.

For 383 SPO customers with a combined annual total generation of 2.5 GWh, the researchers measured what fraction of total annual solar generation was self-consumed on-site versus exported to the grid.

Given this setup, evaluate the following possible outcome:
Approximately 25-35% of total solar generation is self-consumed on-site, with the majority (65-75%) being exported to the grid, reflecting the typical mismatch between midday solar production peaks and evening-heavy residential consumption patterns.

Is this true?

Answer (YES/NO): NO